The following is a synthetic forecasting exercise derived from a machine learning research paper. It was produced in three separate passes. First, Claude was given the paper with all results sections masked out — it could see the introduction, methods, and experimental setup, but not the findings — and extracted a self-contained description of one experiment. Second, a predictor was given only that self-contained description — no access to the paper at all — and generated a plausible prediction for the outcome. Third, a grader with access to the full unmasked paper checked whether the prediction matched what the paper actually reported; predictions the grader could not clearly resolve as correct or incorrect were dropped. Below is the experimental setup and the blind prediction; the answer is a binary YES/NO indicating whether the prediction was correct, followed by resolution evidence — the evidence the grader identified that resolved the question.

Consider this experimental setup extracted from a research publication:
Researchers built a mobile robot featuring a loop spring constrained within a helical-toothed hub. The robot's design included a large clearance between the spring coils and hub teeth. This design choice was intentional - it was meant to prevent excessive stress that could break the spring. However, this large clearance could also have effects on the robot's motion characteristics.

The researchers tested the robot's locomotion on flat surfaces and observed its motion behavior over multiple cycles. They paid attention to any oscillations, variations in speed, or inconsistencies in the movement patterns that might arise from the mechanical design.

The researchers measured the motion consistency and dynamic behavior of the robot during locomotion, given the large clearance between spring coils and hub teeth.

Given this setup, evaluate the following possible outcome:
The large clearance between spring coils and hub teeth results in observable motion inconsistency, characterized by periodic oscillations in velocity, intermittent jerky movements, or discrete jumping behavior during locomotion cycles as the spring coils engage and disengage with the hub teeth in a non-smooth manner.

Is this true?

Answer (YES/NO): YES